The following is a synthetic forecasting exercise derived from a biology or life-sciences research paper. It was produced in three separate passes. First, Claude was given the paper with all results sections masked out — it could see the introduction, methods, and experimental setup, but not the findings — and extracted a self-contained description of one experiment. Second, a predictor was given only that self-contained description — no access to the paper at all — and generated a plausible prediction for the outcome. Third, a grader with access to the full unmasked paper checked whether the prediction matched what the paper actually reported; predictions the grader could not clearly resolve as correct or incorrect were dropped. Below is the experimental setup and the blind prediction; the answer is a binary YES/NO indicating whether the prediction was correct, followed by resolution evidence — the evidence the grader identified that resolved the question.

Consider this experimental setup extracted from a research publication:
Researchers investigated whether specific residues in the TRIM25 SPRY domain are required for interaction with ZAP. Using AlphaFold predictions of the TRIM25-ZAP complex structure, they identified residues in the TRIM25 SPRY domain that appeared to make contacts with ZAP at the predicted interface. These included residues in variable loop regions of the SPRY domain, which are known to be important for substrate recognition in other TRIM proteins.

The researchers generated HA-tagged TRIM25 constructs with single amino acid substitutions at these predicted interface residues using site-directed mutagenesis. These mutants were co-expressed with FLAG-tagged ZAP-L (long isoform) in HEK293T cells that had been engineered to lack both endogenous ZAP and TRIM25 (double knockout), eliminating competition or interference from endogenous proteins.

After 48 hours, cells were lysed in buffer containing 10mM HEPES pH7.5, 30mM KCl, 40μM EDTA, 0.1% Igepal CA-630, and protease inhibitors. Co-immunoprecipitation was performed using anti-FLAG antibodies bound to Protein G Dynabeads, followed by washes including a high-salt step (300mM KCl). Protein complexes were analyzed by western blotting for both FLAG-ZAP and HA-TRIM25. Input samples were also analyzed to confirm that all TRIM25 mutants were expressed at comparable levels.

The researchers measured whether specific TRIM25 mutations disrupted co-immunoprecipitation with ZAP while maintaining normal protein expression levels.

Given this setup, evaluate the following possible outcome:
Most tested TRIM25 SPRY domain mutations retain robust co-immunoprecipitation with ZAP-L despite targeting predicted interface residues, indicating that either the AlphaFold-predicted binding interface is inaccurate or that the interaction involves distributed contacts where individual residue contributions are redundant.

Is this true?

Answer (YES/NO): NO